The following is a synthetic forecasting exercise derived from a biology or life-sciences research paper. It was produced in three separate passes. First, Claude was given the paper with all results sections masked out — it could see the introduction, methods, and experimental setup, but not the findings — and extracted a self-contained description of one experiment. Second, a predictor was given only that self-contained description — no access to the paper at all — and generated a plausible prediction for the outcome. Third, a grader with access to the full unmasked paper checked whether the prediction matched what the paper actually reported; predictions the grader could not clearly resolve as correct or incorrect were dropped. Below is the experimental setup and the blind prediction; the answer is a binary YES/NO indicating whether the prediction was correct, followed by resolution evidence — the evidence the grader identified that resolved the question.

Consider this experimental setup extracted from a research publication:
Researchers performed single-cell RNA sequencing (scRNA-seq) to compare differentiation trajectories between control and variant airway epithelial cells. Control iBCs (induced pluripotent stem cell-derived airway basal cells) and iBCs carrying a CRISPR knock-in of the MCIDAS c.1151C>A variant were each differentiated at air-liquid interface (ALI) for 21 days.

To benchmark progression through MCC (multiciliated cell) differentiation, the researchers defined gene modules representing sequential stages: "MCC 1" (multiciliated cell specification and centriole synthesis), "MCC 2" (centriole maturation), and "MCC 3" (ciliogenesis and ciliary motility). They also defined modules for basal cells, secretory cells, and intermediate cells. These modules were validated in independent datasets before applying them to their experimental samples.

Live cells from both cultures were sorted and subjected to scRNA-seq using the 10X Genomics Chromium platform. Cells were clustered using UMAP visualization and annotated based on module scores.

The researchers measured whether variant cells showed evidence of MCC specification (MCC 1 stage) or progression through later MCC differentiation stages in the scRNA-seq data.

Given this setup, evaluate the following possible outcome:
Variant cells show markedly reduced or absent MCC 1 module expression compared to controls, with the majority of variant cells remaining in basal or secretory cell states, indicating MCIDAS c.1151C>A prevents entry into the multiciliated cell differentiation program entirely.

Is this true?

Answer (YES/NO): YES